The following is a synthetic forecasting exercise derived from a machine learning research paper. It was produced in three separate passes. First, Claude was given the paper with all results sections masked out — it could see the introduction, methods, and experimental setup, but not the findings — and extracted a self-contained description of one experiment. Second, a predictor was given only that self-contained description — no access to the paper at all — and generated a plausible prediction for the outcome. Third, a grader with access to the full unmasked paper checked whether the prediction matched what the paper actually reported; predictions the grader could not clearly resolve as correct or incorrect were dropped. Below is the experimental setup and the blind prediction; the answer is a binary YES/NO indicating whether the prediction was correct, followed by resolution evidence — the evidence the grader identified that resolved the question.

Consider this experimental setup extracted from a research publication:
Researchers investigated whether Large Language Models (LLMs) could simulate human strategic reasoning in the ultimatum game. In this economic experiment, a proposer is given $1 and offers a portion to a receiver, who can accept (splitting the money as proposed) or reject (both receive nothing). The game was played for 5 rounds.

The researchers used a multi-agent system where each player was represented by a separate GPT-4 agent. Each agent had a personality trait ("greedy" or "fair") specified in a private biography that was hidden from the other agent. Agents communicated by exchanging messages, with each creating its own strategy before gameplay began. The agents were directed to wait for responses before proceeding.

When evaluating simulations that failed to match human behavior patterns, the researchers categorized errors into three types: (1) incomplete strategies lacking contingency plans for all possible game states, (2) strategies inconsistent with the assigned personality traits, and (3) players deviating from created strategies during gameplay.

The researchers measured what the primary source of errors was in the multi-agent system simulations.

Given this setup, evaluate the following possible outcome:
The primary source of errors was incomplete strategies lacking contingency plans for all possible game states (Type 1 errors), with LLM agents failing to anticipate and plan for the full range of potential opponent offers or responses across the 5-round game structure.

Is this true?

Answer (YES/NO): NO